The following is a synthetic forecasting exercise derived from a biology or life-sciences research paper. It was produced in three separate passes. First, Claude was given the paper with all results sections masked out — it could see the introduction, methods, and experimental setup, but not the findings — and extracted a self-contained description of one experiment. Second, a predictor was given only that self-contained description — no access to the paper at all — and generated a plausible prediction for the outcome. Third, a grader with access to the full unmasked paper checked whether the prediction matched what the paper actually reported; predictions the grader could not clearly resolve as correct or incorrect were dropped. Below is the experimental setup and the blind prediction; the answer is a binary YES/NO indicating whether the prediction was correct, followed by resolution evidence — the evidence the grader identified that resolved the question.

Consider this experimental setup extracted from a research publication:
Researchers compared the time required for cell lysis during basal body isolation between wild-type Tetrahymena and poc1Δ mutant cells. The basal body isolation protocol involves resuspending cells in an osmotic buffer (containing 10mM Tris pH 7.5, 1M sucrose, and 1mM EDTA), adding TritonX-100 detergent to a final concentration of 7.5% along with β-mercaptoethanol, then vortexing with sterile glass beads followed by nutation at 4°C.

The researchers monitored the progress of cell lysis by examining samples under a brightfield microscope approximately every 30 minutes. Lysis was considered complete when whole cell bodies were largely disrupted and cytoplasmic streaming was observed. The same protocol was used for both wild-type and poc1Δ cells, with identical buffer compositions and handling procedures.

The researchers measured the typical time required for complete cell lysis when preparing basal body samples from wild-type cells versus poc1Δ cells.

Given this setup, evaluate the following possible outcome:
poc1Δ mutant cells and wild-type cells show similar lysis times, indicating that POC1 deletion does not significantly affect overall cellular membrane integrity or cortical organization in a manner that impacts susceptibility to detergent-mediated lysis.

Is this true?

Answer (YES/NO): NO